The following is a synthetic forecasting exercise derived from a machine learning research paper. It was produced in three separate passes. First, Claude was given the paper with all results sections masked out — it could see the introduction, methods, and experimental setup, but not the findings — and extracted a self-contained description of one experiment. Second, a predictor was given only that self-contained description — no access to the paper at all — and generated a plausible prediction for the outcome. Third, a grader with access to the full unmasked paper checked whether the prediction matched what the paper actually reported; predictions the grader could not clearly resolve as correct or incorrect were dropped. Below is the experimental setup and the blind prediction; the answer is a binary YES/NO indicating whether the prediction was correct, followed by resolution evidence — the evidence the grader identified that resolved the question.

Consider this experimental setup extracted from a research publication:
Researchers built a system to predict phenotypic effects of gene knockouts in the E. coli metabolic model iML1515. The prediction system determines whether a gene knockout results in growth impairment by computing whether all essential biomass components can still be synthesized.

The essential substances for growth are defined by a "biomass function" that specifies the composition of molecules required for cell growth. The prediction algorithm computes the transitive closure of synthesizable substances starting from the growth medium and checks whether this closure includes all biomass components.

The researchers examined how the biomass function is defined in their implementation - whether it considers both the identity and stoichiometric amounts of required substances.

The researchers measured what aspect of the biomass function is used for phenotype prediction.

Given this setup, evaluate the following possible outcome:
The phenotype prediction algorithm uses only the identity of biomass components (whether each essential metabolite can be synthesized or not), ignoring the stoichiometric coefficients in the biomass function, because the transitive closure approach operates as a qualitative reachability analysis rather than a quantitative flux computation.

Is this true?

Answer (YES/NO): YES